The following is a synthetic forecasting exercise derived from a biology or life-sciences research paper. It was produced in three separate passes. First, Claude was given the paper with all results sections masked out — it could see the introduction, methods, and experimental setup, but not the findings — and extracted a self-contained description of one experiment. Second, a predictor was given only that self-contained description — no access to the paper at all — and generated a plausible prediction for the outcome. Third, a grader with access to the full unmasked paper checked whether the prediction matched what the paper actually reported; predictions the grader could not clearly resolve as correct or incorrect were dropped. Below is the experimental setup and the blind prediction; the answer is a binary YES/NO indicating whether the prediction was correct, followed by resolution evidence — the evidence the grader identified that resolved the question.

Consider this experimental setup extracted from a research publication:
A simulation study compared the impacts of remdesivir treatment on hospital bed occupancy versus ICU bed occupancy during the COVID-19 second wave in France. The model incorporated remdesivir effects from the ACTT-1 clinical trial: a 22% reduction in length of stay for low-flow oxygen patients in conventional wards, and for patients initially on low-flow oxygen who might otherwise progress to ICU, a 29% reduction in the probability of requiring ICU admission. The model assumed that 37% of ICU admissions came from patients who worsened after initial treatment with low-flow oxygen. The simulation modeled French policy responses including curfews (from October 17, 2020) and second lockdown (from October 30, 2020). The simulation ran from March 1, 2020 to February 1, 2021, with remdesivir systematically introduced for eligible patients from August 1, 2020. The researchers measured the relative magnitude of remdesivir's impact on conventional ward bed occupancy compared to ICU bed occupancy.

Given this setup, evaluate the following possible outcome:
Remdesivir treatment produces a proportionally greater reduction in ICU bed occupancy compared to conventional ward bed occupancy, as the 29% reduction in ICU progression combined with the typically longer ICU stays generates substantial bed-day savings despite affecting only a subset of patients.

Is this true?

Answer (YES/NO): YES